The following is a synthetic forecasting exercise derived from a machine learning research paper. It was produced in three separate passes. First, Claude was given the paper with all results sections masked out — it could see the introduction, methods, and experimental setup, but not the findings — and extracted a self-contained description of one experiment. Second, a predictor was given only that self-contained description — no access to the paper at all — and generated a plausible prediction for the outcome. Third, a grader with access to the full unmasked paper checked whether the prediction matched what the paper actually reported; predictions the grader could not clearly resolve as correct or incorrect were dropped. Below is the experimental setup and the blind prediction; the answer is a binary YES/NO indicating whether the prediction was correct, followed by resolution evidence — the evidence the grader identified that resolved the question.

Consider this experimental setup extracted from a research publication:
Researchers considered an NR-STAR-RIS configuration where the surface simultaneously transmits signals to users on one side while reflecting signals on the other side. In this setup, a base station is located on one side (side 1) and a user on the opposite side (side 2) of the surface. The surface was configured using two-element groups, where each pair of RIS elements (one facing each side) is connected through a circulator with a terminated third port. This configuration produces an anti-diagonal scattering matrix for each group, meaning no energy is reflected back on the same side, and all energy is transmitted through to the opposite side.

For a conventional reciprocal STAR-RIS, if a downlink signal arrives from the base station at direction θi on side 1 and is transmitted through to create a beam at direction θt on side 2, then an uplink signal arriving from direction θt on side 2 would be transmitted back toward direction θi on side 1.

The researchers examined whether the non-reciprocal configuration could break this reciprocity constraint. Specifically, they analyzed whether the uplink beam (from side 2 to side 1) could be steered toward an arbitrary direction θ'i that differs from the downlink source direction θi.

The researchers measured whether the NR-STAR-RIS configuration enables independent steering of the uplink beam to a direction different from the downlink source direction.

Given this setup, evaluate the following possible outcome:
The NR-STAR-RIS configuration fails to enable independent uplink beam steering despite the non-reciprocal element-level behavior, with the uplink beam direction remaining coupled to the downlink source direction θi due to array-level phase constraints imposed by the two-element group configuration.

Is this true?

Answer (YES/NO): NO